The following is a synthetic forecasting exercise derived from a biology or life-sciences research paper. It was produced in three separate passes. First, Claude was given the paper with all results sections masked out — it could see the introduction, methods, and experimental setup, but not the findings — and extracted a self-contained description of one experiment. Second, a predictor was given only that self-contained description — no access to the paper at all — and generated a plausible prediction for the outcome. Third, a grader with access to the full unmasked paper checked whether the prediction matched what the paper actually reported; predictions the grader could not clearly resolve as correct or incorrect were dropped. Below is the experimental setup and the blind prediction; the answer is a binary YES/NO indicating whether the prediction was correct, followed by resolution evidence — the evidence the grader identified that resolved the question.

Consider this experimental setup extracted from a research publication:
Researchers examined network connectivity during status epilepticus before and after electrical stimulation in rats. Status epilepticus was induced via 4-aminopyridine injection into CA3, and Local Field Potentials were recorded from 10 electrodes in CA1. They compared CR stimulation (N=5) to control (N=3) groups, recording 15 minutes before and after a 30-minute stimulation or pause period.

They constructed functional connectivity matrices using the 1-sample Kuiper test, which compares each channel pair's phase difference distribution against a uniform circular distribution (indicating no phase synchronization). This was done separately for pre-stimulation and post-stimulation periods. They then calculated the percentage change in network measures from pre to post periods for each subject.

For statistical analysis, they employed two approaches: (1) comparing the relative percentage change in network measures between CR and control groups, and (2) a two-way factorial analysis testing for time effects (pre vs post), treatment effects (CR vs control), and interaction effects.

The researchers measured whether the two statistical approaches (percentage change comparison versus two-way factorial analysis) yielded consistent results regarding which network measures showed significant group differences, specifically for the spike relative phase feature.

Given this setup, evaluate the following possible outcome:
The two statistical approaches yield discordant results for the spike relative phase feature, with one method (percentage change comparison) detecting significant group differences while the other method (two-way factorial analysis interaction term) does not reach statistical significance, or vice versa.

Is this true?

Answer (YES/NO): NO